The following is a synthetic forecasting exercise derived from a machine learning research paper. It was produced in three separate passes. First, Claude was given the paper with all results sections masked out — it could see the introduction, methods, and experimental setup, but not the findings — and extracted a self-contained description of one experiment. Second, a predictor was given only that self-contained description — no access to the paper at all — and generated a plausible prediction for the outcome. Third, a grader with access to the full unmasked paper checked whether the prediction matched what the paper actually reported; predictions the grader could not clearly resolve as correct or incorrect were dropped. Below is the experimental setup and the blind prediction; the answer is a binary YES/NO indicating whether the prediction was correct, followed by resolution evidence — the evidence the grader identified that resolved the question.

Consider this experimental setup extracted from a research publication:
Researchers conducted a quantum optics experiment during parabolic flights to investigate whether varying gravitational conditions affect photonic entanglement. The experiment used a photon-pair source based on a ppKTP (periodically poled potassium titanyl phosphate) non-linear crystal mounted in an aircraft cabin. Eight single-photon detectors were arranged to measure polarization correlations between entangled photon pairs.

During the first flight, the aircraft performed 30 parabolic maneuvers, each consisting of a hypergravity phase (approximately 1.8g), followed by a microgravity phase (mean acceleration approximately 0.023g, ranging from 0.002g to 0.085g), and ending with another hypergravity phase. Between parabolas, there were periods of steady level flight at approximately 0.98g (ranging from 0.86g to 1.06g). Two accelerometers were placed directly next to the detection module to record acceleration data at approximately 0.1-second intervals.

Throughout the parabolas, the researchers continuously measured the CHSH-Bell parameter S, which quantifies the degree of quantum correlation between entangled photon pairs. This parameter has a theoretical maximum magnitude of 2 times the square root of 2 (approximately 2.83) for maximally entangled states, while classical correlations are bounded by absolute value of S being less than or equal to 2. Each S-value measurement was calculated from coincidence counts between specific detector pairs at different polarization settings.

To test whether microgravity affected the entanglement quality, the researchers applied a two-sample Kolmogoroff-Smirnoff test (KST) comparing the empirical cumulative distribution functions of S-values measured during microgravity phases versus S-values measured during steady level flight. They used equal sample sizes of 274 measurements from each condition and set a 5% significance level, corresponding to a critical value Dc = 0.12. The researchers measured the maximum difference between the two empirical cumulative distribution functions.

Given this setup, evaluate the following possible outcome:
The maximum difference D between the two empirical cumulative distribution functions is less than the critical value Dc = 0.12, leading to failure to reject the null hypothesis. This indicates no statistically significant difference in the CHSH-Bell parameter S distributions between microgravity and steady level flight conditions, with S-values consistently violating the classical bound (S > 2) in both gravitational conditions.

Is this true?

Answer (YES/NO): YES